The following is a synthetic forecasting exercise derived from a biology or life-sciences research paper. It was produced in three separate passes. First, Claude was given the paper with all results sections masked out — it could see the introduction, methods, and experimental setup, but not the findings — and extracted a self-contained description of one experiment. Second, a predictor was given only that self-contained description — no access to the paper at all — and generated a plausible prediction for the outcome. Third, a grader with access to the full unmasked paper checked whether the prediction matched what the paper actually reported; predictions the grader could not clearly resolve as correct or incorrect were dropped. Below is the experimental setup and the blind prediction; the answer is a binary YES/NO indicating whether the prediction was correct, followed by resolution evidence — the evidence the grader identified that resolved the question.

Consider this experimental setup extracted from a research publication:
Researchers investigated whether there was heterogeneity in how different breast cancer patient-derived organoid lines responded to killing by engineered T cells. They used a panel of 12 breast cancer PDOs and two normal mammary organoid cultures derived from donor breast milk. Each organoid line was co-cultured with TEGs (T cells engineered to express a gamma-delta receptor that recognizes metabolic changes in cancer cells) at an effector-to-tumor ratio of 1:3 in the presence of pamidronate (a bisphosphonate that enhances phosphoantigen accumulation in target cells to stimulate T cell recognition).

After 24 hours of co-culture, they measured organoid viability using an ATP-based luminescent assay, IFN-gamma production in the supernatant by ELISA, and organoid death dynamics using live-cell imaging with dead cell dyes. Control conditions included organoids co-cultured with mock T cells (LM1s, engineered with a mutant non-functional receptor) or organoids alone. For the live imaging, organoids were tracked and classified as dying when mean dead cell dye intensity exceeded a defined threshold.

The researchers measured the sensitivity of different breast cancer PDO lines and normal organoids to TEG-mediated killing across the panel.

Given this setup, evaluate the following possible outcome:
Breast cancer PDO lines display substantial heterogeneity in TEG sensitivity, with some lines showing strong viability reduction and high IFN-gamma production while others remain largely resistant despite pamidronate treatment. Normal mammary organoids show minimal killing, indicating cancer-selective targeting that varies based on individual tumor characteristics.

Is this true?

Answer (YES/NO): YES